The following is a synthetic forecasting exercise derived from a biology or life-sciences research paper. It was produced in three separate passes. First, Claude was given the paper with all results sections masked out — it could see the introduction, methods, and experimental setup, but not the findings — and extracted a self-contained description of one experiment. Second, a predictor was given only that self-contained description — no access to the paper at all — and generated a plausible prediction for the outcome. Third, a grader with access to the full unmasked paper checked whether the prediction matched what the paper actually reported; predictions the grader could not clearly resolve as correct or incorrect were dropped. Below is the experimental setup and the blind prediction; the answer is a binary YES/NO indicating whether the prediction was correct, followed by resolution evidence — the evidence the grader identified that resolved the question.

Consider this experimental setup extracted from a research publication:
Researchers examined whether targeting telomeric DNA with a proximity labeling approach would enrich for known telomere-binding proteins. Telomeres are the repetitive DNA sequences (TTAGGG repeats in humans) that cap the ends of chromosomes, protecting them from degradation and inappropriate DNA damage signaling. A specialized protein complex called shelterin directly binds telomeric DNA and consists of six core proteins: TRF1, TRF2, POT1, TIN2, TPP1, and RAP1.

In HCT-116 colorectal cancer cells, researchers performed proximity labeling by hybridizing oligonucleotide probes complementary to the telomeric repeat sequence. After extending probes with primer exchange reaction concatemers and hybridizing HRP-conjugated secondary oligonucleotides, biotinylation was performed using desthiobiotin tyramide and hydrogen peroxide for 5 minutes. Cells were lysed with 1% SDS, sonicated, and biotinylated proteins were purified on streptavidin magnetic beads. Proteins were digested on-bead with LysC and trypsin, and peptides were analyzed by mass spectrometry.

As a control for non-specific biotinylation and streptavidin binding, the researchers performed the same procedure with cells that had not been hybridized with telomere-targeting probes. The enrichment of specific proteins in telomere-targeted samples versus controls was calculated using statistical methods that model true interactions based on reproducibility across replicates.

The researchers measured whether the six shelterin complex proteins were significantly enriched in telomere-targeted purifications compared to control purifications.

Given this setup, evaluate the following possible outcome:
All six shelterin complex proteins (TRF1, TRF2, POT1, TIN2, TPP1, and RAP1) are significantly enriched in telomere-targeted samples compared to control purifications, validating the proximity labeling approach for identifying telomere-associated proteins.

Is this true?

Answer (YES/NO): NO